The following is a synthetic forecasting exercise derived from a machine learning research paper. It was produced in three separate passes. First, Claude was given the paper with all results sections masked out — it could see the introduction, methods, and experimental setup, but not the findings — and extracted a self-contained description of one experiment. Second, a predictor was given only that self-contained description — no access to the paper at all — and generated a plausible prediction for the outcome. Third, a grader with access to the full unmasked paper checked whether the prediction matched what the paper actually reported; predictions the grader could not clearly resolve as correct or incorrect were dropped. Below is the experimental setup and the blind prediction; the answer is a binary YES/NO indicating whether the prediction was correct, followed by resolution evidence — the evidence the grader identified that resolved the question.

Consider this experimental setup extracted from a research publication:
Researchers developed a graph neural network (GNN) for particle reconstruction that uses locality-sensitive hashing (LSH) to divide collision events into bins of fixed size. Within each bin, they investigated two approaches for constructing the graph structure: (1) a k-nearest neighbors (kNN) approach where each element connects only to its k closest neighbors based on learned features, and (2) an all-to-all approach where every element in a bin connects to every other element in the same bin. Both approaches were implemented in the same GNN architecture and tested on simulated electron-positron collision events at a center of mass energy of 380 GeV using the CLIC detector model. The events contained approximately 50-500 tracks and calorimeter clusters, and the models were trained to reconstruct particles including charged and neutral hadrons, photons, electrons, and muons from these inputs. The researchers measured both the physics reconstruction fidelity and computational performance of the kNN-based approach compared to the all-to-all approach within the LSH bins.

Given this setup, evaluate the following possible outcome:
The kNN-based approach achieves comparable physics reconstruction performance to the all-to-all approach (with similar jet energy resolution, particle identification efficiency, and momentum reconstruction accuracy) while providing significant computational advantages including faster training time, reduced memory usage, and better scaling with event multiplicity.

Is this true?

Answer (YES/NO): NO